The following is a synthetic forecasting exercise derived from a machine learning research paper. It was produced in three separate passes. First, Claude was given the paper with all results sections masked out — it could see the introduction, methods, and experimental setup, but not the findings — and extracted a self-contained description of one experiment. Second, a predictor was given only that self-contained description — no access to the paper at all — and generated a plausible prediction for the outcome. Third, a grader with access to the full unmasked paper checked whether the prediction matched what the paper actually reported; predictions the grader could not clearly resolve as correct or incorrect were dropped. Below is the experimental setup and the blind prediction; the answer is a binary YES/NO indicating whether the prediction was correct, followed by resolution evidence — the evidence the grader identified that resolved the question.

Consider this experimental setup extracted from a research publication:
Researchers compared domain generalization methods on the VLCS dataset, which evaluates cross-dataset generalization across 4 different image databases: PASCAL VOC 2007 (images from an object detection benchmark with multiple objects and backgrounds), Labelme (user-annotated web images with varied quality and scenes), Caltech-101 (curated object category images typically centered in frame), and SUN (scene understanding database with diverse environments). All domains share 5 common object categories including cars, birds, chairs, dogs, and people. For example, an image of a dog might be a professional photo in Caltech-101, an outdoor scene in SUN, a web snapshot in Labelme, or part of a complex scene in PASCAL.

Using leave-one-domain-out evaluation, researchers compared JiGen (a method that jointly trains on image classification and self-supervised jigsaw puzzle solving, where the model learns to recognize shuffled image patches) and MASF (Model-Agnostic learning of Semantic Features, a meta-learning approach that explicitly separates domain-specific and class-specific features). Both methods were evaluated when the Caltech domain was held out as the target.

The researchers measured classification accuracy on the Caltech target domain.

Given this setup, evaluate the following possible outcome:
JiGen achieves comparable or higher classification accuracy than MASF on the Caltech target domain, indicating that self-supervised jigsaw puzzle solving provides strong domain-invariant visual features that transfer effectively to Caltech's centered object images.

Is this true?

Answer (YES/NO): YES